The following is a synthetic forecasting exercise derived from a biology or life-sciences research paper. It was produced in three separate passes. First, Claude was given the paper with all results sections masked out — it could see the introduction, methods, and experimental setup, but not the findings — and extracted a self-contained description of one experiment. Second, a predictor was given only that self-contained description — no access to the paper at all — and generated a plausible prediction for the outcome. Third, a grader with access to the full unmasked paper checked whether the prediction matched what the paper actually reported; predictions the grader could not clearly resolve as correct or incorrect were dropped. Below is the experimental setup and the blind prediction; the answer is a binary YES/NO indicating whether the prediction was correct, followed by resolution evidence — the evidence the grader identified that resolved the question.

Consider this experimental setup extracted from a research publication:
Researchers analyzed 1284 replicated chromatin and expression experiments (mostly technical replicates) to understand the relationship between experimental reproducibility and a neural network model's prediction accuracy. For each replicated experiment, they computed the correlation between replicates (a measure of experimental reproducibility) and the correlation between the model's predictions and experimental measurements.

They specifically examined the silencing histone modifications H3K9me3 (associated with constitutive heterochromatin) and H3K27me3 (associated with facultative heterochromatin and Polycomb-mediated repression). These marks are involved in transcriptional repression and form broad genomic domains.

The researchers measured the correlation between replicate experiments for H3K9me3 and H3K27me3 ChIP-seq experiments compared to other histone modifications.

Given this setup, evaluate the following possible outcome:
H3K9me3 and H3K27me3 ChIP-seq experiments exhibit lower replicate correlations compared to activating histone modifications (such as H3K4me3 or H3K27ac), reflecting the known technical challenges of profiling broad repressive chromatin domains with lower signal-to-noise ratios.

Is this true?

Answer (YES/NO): YES